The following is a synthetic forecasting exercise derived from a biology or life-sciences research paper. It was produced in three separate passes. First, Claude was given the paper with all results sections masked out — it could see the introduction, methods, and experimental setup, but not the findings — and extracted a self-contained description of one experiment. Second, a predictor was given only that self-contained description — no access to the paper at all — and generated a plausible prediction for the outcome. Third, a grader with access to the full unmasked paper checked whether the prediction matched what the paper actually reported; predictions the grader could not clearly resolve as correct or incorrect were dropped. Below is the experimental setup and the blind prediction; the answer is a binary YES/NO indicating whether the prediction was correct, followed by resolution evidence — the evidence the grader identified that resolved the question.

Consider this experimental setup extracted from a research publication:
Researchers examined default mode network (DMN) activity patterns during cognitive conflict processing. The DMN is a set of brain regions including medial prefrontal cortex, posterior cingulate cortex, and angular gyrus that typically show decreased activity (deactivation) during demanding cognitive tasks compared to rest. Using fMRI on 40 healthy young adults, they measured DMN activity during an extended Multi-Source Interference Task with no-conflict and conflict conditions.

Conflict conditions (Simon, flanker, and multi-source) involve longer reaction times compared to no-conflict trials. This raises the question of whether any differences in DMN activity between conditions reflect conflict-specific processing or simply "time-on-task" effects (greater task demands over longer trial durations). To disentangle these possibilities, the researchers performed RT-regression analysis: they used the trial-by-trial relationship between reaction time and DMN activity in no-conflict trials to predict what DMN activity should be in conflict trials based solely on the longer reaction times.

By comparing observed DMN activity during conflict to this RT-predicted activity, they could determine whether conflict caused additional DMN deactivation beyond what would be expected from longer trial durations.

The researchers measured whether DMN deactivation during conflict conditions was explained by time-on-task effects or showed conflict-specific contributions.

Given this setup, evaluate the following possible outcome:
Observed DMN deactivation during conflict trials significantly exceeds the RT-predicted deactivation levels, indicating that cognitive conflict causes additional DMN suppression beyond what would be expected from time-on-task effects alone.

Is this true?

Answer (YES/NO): NO